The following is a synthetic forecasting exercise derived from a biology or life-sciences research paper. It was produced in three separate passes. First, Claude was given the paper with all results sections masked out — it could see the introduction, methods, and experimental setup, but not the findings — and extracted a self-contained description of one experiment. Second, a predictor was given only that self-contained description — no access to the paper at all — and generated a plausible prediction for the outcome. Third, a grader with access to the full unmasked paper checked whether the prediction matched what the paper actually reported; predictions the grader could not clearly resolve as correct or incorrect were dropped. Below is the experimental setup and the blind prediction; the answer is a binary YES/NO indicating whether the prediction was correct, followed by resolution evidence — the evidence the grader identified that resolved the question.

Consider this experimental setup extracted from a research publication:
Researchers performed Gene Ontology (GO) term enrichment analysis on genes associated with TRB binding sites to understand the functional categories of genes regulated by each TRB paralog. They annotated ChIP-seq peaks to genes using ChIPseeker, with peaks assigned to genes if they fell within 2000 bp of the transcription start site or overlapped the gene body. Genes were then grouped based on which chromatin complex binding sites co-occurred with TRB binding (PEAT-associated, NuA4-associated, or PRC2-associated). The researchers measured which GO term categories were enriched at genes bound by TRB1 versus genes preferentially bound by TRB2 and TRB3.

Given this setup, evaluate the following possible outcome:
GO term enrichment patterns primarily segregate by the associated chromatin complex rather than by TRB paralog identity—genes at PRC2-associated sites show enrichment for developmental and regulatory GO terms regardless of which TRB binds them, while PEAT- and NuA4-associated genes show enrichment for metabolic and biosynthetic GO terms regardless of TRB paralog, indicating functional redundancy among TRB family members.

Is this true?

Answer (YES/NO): NO